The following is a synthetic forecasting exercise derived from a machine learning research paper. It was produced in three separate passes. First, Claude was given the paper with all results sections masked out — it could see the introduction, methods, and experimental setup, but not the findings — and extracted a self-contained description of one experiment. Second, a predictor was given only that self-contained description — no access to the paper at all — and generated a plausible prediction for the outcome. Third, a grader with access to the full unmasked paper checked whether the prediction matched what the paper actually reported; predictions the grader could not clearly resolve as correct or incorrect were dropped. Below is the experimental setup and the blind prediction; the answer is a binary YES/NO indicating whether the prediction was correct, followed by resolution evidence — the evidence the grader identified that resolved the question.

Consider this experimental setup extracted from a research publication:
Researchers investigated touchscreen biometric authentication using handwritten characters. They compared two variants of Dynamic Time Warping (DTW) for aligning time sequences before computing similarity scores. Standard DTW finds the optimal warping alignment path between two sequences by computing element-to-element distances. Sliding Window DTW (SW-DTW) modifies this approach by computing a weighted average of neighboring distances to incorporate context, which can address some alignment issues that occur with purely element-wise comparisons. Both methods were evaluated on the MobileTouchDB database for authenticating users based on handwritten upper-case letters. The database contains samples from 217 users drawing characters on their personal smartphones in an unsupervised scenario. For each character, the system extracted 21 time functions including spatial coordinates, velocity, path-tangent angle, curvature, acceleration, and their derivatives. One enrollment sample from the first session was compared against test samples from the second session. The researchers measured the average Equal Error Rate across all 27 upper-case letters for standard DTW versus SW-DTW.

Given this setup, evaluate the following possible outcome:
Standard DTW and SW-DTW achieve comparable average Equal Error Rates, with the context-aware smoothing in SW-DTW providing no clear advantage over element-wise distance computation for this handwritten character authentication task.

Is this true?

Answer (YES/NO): NO